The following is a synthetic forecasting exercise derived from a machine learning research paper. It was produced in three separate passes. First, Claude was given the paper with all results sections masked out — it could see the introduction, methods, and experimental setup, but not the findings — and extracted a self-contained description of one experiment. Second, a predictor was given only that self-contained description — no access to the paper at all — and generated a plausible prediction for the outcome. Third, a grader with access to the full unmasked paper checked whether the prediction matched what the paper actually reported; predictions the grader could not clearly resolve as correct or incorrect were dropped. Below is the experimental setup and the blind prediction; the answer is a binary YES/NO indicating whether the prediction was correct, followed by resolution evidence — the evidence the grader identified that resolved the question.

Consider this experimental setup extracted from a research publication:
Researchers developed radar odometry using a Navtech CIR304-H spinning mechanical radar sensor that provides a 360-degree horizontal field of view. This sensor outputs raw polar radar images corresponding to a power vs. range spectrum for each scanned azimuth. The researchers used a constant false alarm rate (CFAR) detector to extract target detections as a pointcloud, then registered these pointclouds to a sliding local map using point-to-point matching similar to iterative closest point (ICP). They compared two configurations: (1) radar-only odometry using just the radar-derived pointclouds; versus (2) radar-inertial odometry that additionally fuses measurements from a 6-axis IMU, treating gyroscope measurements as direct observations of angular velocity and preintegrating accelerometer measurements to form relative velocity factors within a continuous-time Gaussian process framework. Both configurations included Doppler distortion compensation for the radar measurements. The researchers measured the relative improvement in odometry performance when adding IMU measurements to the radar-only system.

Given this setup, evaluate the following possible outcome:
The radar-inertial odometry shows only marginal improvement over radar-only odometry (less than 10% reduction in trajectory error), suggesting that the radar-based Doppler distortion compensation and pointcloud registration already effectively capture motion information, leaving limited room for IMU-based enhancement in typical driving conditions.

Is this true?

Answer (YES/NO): NO